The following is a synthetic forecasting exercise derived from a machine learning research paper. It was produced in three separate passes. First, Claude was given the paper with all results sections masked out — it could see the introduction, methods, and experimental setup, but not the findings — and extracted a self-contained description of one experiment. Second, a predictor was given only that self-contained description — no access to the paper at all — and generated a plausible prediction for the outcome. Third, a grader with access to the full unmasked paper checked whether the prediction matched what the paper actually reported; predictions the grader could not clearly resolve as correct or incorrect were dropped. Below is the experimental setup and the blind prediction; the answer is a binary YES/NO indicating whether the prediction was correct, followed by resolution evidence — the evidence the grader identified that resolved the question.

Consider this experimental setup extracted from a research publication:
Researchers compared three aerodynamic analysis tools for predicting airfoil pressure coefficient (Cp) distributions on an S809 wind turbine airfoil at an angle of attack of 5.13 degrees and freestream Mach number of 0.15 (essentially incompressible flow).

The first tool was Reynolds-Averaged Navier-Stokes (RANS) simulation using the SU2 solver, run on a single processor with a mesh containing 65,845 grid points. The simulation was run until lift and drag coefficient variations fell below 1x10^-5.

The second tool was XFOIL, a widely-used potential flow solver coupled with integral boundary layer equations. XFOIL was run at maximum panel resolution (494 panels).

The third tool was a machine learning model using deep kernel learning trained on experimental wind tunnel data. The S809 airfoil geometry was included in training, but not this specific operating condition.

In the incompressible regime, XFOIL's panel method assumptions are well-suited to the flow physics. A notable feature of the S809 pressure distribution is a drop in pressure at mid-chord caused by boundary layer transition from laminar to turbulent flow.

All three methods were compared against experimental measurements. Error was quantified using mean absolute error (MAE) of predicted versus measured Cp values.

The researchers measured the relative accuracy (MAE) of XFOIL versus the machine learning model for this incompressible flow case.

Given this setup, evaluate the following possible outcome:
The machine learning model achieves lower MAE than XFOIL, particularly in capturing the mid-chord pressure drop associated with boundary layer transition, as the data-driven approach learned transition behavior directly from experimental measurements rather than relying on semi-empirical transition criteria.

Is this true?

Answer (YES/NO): NO